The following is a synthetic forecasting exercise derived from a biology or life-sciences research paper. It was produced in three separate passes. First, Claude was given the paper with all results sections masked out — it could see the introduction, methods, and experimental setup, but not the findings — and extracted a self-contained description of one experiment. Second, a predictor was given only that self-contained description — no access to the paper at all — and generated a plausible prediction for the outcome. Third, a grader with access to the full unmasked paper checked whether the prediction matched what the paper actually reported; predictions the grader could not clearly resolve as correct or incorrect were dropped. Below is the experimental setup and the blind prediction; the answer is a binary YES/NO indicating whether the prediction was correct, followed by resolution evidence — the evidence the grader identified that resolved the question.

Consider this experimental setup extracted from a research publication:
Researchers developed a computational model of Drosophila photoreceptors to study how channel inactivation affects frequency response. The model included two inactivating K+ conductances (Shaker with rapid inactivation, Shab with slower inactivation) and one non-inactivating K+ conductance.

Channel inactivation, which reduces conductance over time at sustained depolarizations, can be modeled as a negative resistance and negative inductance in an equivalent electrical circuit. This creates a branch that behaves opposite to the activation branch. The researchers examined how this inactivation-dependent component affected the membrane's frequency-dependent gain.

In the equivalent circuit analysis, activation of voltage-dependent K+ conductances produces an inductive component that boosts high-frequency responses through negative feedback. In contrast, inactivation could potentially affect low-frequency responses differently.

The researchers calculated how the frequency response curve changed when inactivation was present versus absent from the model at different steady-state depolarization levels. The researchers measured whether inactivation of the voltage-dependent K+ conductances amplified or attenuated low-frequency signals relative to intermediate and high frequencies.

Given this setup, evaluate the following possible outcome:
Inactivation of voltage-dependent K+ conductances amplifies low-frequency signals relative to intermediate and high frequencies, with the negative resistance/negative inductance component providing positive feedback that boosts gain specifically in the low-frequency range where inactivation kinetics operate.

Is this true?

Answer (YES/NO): YES